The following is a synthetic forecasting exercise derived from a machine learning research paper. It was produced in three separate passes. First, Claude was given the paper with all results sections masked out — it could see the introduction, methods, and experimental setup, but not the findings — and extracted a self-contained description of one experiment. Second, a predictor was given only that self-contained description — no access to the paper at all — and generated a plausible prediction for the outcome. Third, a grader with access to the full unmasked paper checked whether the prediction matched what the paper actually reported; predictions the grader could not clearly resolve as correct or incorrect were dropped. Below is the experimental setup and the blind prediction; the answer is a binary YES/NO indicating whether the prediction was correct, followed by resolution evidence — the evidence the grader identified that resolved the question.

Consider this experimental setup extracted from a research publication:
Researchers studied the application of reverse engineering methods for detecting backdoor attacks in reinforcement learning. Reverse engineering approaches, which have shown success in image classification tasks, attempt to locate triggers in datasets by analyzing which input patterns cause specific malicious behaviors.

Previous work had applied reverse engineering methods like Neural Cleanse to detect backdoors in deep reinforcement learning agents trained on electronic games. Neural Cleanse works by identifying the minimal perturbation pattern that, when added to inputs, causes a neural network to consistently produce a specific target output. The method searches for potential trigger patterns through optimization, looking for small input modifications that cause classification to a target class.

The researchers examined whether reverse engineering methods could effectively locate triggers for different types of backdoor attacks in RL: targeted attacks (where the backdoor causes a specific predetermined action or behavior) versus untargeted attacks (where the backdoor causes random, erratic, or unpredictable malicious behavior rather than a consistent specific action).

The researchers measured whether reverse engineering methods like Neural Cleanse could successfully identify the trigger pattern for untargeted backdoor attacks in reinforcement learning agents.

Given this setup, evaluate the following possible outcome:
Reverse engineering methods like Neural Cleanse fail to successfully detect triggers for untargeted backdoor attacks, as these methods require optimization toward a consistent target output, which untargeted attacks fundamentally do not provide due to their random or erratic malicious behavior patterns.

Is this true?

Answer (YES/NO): YES